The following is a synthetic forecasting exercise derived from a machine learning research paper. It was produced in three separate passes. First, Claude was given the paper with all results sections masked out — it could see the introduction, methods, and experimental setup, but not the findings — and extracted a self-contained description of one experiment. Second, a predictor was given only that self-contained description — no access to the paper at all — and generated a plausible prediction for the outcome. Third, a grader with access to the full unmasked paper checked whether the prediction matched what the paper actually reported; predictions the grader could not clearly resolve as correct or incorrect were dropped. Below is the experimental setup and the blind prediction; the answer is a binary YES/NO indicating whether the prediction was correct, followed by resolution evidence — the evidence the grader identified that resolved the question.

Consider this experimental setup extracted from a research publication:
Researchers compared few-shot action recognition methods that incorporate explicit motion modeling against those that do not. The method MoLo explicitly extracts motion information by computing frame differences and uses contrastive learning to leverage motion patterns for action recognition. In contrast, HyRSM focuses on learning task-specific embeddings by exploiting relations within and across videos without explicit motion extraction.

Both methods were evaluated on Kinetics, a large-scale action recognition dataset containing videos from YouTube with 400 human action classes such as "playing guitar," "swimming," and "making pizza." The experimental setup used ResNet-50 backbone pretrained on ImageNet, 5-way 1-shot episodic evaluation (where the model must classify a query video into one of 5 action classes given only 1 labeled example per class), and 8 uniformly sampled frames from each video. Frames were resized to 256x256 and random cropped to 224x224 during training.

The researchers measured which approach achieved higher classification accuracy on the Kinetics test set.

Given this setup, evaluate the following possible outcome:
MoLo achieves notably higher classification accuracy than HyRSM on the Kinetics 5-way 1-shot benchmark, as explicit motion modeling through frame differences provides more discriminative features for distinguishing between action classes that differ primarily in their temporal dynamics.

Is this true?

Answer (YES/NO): NO